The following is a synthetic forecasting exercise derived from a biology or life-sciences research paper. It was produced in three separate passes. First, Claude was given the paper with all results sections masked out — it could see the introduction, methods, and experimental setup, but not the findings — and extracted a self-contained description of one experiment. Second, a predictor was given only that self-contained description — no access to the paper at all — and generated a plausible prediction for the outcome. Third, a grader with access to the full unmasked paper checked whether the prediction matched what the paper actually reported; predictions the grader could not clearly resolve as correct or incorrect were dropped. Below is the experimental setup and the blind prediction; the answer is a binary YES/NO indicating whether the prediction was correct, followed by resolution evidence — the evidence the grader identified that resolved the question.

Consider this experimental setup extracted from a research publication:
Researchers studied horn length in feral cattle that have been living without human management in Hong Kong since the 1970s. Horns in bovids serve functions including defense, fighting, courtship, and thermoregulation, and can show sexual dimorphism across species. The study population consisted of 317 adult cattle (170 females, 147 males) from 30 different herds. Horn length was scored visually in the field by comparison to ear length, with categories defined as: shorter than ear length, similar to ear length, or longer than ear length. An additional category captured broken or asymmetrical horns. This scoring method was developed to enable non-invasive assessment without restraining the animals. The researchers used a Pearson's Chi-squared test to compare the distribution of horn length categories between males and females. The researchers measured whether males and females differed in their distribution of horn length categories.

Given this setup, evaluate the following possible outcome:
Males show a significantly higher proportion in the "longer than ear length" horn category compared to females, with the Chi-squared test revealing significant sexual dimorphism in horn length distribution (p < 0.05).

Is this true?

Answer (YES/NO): YES